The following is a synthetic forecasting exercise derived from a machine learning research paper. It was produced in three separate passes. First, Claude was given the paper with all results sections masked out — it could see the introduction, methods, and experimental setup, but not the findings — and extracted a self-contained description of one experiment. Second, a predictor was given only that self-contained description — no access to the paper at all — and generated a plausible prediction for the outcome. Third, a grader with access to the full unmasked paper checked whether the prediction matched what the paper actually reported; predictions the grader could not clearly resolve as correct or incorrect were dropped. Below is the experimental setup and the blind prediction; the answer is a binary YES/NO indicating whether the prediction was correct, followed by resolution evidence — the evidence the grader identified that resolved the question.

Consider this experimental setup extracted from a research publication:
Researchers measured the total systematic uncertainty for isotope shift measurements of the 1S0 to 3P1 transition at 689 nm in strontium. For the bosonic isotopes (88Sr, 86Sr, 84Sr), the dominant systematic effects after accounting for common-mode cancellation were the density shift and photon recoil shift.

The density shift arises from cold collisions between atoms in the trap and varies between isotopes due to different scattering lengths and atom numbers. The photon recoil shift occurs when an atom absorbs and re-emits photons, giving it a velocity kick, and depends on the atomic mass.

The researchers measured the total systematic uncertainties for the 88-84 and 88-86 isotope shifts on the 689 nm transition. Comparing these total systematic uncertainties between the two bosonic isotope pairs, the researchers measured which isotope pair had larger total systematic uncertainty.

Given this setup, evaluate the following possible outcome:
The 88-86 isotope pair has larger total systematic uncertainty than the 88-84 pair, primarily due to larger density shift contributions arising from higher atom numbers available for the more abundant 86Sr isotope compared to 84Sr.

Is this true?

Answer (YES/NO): NO